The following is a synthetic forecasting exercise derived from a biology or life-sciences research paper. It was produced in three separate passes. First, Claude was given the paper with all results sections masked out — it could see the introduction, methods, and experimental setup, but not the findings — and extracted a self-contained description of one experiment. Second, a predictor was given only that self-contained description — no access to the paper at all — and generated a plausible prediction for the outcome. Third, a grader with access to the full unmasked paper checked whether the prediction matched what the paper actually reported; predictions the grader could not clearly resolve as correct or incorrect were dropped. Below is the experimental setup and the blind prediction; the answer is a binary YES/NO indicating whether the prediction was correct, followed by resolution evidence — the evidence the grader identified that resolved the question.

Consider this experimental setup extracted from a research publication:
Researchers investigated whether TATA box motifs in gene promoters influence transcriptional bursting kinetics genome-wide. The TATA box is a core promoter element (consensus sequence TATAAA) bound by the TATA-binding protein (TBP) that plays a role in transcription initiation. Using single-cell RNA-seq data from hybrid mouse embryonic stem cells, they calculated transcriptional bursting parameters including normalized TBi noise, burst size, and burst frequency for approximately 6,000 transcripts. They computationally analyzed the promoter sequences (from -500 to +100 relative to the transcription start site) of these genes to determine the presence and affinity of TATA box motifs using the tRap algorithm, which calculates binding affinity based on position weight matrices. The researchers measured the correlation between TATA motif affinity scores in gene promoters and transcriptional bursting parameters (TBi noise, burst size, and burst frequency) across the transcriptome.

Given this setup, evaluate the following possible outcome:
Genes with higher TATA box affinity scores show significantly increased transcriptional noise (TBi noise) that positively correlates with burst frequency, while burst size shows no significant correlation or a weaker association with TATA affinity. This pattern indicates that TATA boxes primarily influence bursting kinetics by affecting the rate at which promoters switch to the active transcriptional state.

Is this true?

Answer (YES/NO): NO